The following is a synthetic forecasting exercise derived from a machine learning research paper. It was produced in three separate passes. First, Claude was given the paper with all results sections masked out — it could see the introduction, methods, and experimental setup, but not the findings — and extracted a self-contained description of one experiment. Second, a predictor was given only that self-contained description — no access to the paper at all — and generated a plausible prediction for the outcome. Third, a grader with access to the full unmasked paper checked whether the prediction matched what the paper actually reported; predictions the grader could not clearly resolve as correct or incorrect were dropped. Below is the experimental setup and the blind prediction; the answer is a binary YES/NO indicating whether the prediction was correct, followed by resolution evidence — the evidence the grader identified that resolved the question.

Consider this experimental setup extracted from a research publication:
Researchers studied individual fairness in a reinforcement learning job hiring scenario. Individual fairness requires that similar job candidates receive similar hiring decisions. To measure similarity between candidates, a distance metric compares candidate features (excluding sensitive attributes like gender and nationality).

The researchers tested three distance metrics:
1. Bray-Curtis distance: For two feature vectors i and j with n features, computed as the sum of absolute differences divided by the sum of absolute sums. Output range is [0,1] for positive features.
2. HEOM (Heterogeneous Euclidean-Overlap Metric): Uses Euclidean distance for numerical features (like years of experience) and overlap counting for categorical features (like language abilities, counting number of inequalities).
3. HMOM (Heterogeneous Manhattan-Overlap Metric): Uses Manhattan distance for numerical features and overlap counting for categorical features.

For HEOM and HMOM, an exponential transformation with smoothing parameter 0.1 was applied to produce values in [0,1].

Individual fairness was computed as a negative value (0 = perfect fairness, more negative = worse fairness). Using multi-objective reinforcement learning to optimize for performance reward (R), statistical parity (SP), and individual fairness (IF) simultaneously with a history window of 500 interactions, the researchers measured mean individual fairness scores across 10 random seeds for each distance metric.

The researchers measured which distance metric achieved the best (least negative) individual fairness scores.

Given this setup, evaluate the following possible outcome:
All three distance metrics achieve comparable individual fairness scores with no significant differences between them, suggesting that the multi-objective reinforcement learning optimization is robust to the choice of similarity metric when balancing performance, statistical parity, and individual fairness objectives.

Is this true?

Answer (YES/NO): NO